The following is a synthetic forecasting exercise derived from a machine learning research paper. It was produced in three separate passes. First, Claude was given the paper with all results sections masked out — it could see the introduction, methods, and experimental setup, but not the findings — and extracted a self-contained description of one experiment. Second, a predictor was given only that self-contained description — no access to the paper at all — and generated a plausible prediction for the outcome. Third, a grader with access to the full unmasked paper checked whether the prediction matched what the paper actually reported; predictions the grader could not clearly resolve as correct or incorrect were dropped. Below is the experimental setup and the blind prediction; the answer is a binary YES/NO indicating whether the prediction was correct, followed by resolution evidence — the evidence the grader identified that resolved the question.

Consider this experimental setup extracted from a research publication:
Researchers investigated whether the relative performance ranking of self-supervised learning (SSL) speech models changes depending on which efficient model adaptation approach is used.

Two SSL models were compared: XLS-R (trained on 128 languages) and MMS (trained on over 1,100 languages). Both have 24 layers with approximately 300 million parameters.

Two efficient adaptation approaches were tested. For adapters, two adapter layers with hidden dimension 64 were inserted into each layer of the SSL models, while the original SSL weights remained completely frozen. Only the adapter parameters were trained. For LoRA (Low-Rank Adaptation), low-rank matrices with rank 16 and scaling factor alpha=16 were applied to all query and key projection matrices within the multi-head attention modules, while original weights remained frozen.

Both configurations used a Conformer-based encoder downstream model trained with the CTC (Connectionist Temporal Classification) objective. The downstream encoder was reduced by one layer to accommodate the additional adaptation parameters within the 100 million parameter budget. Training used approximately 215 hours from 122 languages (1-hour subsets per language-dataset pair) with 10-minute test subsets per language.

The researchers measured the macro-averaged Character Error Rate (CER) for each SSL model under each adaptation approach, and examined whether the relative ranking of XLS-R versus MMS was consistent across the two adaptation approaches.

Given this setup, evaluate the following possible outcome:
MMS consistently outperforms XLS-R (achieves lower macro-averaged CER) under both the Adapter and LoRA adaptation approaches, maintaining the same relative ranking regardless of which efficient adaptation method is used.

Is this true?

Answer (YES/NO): NO